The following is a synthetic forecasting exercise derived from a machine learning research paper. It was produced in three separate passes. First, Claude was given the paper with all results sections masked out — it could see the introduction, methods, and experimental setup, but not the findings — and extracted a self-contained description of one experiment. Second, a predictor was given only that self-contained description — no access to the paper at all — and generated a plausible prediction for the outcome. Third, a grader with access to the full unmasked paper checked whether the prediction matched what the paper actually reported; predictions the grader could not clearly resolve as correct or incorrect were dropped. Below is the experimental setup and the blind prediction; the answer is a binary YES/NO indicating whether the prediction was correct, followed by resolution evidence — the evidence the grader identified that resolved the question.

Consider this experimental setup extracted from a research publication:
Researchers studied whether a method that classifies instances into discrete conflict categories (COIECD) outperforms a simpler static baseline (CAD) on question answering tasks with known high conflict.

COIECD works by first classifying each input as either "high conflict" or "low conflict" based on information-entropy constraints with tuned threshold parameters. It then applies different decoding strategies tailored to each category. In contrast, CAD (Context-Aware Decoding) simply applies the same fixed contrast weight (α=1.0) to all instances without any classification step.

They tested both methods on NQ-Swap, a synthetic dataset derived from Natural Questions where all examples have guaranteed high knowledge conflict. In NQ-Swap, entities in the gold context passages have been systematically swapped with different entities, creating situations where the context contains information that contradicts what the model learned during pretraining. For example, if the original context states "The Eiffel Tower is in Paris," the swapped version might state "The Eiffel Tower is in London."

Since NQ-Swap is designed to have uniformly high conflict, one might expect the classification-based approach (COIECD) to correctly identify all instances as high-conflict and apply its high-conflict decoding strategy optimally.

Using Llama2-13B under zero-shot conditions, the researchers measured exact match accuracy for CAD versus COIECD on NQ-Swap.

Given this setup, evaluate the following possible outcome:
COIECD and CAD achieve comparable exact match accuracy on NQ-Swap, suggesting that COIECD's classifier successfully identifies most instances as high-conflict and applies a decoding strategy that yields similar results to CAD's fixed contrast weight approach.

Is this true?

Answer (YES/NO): NO